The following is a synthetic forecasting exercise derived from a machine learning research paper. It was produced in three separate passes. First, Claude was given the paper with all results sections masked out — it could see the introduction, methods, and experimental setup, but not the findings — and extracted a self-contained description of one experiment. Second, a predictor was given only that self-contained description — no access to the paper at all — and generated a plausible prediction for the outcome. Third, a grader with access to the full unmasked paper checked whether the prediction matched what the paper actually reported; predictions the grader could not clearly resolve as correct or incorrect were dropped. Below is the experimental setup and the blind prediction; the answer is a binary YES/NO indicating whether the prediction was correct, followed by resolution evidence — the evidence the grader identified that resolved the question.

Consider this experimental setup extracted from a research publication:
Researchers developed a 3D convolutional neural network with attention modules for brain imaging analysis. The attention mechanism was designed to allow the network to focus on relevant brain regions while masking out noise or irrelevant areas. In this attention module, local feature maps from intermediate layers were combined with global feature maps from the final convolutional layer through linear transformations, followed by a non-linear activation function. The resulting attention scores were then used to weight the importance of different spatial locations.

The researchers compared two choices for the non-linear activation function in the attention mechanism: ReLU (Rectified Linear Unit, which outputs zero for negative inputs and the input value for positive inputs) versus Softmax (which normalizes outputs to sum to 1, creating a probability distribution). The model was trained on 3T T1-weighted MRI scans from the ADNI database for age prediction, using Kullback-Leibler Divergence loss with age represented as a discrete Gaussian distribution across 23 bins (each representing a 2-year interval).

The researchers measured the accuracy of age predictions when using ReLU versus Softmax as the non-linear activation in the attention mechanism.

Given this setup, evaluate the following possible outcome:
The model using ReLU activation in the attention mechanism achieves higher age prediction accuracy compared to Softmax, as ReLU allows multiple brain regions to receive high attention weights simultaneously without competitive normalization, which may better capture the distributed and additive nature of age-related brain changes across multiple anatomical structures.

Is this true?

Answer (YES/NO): YES